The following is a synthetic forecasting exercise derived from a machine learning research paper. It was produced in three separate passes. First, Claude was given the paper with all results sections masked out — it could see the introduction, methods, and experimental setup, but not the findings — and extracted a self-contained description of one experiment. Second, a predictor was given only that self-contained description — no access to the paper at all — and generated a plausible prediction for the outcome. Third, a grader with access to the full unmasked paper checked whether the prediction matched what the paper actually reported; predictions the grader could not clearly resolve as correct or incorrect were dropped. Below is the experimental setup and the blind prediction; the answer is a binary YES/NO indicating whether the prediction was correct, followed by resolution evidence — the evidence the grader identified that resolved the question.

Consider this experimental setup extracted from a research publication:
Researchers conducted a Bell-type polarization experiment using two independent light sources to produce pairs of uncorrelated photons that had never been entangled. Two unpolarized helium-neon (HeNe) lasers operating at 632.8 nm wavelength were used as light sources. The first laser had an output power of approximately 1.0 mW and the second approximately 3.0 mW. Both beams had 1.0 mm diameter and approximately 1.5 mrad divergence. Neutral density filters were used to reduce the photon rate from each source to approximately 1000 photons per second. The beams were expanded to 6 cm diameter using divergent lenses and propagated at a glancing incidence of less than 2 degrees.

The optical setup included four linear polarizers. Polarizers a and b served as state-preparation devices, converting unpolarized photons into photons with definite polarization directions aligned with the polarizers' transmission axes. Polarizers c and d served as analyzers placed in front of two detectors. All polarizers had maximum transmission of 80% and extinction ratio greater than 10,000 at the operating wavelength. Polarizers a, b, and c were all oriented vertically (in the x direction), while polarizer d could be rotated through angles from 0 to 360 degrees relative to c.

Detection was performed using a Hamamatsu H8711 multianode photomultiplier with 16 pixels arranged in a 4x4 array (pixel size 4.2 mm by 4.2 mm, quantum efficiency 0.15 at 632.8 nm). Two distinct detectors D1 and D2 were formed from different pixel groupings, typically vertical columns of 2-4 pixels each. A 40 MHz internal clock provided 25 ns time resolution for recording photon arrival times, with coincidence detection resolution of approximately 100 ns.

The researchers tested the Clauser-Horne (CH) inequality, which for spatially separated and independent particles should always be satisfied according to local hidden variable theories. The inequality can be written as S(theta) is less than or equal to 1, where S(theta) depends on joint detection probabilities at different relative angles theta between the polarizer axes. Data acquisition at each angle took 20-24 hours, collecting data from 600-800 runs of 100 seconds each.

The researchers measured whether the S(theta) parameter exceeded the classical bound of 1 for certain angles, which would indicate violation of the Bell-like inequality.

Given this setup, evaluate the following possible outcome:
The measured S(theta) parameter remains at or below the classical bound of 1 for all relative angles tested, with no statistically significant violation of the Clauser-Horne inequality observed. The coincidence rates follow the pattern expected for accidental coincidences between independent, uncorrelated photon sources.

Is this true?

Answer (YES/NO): NO